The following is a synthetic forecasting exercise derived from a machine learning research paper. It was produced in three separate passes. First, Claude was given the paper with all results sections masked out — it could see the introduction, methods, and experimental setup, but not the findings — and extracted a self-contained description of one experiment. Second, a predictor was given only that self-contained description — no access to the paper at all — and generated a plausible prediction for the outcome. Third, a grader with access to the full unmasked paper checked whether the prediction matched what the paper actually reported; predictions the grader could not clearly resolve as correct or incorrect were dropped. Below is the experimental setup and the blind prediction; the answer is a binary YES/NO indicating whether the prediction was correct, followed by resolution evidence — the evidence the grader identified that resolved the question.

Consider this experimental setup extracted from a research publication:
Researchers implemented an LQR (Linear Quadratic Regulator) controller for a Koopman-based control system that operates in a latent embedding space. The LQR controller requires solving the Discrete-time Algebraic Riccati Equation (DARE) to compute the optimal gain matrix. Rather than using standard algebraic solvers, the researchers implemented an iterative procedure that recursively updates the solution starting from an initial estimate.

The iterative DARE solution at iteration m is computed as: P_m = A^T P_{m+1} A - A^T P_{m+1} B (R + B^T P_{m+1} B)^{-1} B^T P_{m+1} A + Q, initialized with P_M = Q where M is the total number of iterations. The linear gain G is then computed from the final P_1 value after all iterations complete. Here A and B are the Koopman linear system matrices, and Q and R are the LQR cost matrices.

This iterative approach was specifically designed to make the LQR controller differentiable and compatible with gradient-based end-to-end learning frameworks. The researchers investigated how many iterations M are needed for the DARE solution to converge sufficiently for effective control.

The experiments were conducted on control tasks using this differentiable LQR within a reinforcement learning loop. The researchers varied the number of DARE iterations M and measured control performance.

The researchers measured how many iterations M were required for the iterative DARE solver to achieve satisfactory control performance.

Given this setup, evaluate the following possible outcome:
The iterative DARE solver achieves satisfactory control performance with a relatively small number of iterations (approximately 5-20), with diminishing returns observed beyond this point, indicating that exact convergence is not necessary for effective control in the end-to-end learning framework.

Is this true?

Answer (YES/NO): NO